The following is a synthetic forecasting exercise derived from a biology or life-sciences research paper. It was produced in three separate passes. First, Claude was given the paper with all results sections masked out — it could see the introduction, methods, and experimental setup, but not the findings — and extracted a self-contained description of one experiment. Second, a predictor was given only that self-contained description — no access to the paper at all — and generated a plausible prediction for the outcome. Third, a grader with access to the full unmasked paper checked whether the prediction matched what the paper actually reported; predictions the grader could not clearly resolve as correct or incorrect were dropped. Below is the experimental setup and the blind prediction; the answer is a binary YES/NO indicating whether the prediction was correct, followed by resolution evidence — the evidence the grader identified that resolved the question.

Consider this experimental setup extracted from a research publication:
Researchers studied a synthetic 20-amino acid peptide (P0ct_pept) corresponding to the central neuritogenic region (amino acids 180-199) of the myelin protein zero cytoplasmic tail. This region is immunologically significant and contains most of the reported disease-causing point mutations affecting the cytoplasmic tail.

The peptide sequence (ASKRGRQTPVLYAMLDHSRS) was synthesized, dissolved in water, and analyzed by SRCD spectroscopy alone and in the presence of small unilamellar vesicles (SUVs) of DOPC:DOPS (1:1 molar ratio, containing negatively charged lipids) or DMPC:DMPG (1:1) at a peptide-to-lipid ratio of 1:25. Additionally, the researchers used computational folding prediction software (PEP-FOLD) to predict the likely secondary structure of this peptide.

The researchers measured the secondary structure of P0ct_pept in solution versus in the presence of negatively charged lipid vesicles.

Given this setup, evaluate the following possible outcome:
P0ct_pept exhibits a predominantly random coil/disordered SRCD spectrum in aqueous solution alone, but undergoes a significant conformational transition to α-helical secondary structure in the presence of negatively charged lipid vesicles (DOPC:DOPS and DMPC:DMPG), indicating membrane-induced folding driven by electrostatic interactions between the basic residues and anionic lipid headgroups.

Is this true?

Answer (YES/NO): NO